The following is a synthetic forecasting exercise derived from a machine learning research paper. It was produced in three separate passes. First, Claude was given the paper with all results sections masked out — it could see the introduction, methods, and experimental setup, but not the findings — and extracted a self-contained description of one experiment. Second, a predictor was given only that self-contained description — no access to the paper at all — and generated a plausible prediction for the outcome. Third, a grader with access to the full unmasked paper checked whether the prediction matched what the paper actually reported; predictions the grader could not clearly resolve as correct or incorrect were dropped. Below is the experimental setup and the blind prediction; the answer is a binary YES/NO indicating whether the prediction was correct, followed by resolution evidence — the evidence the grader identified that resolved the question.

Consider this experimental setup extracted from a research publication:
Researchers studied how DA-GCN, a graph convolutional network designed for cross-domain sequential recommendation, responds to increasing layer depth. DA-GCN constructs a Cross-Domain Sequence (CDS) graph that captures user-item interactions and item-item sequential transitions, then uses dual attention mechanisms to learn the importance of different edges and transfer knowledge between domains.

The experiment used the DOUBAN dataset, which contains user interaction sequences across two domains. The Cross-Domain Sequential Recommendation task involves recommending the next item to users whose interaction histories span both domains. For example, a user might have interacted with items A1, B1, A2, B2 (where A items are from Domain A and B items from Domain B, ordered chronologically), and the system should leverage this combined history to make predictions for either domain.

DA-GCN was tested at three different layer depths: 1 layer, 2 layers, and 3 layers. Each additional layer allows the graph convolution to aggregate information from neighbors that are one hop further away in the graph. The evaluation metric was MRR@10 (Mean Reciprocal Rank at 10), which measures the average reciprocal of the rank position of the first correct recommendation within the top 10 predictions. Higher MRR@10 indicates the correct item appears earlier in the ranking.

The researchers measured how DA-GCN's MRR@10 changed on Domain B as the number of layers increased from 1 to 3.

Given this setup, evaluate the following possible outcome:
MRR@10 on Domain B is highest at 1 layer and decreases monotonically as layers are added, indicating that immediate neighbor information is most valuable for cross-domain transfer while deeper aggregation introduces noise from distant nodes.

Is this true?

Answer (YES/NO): YES